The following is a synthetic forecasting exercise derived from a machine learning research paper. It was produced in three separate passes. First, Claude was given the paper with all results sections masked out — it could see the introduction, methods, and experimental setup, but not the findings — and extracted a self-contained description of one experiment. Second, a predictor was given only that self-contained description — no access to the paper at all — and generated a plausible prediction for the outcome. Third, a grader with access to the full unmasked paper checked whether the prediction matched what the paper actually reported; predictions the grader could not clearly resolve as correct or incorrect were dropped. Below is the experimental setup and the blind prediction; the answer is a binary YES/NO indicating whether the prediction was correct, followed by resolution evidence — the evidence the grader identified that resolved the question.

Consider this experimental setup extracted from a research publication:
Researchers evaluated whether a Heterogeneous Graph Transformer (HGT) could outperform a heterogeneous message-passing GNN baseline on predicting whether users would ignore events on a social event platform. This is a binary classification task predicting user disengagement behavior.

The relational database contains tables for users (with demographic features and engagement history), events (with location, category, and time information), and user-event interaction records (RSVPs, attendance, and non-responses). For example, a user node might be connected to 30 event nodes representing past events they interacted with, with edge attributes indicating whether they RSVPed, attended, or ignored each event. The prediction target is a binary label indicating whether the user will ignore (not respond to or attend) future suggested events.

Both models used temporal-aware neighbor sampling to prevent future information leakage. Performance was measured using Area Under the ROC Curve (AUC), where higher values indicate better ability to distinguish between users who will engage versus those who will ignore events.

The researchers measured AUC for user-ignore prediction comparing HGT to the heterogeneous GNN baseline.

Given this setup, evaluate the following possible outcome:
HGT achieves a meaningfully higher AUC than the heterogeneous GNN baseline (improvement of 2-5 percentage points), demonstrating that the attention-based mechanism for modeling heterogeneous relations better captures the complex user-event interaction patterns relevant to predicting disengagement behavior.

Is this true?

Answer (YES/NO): NO